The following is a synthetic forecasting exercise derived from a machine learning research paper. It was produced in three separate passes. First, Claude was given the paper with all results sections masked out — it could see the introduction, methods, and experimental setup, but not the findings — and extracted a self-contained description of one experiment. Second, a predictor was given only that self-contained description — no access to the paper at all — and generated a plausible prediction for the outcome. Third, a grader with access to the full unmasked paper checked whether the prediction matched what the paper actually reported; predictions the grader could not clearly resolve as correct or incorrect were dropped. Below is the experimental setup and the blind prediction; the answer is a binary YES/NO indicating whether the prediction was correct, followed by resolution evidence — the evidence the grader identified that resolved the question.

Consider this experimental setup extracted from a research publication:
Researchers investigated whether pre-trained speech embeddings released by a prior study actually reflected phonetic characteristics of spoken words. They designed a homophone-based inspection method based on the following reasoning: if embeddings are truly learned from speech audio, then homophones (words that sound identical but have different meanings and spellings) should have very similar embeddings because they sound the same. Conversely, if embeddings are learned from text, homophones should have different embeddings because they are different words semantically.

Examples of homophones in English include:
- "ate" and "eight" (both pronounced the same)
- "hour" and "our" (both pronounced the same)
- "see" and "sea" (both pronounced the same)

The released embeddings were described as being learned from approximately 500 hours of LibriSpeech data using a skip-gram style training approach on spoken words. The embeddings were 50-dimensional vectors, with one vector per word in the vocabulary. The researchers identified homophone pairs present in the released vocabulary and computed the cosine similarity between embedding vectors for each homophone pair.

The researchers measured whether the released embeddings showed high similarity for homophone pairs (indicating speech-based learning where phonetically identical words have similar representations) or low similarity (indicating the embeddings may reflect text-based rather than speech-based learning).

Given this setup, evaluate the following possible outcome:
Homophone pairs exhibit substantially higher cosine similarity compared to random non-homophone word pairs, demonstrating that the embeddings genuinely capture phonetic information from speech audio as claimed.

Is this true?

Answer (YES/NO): NO